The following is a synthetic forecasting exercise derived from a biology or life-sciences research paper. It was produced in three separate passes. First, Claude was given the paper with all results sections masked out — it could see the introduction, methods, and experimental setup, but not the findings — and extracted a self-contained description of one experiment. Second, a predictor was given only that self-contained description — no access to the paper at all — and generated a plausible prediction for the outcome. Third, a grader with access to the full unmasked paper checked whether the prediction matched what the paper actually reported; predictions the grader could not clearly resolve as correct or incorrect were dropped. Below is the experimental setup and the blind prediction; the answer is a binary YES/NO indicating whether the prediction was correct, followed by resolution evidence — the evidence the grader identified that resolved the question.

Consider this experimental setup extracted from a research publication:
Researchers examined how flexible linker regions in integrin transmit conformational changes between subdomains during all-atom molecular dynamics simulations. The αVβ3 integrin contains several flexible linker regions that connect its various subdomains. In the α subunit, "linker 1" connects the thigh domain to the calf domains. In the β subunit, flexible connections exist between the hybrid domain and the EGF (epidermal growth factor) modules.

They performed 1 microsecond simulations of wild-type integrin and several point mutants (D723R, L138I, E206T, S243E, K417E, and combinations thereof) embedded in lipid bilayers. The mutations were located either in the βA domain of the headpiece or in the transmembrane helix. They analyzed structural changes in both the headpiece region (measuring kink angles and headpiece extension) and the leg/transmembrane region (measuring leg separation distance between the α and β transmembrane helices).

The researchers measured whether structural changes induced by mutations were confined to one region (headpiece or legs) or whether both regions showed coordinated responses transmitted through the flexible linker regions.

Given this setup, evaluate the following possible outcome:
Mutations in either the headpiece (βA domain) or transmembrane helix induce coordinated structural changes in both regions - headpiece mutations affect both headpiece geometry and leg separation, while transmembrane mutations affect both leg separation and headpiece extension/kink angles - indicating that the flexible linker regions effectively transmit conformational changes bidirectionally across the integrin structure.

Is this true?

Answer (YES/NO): YES